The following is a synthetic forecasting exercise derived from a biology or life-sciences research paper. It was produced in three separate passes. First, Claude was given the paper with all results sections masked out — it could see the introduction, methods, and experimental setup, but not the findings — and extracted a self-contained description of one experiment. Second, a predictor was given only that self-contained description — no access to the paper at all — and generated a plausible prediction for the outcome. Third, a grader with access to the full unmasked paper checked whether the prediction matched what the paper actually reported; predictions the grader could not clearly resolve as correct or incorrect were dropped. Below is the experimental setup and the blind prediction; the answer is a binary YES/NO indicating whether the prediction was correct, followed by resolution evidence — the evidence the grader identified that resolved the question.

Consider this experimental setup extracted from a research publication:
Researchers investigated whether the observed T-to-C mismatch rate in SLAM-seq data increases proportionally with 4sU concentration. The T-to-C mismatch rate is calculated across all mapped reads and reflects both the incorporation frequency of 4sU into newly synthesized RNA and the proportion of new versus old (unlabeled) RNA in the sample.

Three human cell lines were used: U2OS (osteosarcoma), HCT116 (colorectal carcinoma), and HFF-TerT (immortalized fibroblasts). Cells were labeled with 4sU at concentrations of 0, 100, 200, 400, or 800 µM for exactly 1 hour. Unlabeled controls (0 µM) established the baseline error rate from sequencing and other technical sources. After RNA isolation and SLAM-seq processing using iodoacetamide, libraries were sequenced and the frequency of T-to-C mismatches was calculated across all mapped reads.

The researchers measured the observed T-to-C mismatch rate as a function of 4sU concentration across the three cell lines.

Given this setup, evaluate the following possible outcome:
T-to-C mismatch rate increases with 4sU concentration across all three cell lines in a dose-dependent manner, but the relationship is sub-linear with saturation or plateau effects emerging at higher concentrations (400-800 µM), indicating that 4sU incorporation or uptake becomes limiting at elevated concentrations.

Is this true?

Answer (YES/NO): YES